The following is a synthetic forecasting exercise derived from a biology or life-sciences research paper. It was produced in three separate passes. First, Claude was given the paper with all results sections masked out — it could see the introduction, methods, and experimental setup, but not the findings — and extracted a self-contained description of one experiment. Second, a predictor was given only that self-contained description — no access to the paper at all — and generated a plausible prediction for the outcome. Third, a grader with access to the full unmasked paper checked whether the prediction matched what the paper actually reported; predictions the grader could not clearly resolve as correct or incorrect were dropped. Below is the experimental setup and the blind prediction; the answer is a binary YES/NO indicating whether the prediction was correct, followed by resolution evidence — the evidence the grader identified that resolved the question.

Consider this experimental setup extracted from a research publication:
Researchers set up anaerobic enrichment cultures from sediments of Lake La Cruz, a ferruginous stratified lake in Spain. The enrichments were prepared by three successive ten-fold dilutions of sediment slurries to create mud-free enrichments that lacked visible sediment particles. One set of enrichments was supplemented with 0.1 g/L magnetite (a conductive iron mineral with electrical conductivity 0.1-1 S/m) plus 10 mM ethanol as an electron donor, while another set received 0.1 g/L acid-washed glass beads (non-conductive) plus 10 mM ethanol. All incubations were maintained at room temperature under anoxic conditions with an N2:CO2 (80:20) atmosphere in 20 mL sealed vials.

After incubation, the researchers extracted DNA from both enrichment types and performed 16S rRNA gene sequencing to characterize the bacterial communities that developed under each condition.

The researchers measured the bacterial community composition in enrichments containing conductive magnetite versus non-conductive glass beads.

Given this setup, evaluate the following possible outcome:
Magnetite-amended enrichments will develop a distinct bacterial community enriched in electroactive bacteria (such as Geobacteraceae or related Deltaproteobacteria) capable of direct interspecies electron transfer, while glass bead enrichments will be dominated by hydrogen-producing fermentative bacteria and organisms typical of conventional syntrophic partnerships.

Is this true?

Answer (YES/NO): NO